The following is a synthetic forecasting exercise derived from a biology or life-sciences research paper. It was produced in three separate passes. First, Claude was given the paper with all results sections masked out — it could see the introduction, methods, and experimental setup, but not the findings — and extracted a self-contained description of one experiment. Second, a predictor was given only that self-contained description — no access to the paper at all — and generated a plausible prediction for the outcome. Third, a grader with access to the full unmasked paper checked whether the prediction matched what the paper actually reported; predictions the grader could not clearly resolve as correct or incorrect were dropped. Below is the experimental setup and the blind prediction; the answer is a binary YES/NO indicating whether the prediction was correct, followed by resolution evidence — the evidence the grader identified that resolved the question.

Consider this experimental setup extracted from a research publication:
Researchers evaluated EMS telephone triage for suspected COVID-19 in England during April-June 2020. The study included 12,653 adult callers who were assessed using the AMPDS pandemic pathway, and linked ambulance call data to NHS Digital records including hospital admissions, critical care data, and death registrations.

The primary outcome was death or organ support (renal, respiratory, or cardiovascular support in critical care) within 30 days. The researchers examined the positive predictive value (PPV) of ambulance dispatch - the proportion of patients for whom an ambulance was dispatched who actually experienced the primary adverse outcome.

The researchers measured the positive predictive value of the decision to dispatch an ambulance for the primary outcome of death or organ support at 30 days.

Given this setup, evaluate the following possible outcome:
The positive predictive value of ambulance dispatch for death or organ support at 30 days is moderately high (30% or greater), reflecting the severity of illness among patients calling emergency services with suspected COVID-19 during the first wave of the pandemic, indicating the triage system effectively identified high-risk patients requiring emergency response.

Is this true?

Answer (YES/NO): NO